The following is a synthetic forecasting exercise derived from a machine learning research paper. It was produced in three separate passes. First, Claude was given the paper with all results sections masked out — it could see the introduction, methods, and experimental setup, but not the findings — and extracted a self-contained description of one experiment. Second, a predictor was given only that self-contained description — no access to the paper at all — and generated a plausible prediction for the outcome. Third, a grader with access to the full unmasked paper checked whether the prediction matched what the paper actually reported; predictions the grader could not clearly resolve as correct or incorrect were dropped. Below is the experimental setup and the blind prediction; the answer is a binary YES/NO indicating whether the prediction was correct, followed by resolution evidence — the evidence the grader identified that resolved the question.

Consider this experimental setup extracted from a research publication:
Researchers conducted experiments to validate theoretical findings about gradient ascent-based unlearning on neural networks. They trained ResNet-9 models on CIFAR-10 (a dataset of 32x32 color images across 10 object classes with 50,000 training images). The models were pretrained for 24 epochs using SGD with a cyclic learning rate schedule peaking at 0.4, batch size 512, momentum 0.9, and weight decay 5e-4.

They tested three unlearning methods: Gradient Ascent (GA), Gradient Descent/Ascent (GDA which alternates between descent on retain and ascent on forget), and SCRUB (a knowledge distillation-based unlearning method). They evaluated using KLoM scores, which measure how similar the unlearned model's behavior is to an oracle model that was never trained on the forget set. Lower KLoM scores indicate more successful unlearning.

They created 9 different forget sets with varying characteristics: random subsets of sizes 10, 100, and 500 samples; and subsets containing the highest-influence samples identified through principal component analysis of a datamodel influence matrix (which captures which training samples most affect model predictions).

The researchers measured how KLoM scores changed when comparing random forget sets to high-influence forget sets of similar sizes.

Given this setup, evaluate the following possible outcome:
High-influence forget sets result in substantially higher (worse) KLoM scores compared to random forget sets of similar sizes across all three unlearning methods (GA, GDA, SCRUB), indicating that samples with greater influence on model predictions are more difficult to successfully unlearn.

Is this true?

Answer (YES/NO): YES